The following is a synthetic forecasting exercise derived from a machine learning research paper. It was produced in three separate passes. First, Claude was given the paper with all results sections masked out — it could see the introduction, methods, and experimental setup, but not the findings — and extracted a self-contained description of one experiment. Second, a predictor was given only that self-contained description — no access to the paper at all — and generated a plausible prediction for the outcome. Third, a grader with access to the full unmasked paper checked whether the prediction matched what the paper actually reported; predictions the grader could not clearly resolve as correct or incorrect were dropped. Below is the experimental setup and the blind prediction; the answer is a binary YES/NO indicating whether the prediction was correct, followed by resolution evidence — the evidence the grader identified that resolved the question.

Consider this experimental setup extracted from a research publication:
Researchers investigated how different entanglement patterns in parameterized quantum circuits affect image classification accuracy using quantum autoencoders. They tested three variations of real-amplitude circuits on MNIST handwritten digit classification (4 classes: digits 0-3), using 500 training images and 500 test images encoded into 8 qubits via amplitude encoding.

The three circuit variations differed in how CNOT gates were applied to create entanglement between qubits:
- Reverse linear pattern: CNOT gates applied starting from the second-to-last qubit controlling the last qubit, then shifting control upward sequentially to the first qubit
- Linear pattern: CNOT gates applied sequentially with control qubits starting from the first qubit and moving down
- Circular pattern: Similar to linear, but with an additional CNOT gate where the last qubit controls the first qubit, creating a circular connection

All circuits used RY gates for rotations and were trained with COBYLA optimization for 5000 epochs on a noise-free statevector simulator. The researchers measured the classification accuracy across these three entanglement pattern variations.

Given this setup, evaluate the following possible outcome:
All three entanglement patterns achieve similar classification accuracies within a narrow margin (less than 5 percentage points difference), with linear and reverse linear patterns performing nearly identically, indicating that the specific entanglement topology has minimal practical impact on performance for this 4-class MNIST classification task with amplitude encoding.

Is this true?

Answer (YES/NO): NO